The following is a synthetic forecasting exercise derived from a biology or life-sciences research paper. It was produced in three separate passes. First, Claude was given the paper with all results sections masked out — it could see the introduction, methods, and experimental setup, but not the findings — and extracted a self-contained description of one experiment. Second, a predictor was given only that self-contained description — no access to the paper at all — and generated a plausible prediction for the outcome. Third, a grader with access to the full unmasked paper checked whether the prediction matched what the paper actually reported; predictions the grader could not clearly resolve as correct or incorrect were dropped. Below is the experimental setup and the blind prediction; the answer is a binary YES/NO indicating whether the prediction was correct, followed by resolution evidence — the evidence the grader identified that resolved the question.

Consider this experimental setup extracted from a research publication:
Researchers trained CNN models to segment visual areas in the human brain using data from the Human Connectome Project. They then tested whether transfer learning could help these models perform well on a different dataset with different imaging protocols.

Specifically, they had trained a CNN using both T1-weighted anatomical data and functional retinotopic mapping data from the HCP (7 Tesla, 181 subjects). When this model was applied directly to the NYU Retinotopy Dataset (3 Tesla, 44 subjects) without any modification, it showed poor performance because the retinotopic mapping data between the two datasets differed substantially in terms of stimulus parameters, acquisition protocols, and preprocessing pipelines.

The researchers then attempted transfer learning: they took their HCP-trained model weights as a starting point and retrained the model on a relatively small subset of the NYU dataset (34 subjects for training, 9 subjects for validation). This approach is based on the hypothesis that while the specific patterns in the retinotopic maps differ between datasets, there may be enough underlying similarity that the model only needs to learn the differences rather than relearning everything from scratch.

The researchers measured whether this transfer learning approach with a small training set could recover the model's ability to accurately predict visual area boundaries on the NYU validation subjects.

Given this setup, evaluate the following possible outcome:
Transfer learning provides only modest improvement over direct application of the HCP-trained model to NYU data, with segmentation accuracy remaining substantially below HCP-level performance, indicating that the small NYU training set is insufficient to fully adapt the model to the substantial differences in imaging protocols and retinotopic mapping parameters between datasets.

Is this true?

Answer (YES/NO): NO